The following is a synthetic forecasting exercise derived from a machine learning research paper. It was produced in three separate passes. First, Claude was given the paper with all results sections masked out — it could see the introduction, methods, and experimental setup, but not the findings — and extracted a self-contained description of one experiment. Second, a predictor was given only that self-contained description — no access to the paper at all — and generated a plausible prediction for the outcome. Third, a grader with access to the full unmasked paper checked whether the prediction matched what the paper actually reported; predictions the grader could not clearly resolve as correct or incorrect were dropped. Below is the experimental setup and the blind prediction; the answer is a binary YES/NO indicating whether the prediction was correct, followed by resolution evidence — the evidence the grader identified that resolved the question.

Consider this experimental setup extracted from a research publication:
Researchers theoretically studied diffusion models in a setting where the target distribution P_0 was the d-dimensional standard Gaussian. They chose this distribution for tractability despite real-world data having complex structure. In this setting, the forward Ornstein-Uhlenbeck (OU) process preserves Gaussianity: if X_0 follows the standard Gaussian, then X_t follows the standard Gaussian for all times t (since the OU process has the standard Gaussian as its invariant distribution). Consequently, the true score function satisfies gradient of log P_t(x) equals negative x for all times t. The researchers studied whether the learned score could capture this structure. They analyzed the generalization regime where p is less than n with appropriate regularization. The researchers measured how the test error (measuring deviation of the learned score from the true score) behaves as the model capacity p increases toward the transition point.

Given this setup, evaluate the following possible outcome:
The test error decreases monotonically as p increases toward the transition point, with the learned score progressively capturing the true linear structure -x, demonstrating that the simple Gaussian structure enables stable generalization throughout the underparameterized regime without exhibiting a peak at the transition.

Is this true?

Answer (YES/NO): NO